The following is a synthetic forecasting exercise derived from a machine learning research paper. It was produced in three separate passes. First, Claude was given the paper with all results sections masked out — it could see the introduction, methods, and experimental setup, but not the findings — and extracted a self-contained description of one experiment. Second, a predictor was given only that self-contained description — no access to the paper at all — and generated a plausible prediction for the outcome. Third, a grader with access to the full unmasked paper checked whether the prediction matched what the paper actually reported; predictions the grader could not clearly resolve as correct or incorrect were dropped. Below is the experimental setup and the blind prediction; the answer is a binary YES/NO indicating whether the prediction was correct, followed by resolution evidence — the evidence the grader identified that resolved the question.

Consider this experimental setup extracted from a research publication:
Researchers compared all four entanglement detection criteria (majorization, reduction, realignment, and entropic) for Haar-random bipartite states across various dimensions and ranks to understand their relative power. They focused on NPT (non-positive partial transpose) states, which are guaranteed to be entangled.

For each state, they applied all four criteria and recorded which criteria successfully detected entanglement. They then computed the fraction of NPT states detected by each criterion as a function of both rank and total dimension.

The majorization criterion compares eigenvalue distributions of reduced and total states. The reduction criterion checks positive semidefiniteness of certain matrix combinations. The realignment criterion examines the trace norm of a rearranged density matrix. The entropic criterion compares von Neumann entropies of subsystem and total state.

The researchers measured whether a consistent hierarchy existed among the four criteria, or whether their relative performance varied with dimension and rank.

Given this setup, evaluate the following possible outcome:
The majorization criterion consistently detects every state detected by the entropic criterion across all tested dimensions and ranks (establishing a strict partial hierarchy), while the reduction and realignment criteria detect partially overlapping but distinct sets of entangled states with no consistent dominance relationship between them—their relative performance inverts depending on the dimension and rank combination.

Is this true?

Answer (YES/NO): NO